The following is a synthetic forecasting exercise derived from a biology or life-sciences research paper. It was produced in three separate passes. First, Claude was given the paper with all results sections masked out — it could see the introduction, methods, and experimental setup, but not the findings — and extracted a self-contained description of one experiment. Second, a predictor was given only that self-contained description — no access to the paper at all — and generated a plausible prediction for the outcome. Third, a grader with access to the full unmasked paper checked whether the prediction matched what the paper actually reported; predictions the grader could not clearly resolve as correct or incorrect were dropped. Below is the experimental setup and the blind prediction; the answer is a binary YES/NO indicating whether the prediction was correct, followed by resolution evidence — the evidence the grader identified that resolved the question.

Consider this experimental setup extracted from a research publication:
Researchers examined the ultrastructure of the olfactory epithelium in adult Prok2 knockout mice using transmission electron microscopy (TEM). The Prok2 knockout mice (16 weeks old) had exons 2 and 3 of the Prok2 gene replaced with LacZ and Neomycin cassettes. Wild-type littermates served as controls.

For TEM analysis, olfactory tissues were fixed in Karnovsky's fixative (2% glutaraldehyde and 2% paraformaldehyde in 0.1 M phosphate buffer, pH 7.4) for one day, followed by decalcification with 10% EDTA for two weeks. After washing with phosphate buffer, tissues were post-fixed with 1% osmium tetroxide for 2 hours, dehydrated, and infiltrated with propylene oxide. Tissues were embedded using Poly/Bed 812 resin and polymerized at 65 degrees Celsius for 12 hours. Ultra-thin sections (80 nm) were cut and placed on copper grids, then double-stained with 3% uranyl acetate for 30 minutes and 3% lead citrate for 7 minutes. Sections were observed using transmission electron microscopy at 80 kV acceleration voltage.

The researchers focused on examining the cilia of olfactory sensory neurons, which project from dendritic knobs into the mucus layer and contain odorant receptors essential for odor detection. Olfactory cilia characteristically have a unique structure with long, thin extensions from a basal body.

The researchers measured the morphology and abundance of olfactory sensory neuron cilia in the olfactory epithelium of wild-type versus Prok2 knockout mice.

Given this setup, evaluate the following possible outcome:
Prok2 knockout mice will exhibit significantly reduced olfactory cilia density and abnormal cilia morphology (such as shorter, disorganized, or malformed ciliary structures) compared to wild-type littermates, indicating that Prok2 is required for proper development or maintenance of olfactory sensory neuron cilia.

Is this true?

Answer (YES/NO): NO